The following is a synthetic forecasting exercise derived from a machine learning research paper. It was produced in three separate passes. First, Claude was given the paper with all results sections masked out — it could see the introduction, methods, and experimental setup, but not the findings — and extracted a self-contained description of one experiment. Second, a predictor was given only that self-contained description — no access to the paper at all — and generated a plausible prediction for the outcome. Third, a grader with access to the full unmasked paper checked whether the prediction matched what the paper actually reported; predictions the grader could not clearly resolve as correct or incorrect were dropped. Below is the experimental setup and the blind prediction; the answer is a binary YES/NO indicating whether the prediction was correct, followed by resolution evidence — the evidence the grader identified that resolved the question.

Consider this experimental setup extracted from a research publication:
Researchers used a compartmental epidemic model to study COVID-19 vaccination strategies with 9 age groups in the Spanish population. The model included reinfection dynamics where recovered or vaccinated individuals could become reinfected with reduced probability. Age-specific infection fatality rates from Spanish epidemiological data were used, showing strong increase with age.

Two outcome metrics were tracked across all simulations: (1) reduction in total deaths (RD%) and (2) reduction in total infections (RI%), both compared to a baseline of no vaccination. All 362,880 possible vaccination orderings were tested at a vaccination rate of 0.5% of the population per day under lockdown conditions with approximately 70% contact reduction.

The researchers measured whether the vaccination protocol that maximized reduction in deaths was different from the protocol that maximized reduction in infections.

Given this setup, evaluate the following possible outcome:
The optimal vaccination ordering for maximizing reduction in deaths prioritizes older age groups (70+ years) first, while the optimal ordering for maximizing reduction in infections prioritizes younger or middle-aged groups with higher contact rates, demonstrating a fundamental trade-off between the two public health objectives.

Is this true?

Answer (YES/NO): NO